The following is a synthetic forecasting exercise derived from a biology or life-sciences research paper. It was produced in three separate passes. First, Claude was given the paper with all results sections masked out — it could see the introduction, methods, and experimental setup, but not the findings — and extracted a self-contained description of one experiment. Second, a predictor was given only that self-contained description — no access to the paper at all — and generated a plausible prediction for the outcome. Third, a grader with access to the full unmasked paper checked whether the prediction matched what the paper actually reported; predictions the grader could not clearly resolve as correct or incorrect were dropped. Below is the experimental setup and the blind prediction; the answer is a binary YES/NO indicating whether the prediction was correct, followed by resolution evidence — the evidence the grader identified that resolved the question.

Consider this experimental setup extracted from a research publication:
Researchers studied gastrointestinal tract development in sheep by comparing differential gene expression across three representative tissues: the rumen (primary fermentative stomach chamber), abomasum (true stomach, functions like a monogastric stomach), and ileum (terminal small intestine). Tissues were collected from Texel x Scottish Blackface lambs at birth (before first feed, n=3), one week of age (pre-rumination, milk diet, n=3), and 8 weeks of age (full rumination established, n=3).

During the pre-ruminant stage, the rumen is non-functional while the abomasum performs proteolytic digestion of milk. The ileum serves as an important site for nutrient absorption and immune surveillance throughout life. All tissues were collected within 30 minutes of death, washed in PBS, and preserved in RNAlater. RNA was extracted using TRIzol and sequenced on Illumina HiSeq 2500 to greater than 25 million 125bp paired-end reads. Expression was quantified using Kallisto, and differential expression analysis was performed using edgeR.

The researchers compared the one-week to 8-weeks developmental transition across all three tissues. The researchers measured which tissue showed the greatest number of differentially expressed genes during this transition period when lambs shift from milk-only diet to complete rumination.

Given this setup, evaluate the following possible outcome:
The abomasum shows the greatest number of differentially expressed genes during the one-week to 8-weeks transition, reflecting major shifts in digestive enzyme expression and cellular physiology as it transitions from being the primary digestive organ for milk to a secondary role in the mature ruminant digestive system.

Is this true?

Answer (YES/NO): NO